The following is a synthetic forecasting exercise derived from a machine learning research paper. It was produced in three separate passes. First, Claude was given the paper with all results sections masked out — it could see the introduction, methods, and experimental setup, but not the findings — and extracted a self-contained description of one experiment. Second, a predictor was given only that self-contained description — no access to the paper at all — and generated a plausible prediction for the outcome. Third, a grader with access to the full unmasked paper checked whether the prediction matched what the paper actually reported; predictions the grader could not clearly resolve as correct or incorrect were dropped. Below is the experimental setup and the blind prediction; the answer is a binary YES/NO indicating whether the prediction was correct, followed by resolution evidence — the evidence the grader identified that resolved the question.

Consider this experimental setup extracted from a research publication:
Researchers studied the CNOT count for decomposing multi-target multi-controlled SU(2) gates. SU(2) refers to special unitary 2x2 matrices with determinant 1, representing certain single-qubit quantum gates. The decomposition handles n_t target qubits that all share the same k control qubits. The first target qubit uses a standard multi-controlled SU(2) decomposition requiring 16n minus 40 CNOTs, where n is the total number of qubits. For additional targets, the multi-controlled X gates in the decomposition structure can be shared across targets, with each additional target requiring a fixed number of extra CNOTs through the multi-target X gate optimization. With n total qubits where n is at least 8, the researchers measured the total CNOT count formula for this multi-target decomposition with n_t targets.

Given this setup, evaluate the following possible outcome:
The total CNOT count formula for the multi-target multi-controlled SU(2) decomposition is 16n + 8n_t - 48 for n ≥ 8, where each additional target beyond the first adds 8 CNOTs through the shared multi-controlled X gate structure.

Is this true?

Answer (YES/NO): NO